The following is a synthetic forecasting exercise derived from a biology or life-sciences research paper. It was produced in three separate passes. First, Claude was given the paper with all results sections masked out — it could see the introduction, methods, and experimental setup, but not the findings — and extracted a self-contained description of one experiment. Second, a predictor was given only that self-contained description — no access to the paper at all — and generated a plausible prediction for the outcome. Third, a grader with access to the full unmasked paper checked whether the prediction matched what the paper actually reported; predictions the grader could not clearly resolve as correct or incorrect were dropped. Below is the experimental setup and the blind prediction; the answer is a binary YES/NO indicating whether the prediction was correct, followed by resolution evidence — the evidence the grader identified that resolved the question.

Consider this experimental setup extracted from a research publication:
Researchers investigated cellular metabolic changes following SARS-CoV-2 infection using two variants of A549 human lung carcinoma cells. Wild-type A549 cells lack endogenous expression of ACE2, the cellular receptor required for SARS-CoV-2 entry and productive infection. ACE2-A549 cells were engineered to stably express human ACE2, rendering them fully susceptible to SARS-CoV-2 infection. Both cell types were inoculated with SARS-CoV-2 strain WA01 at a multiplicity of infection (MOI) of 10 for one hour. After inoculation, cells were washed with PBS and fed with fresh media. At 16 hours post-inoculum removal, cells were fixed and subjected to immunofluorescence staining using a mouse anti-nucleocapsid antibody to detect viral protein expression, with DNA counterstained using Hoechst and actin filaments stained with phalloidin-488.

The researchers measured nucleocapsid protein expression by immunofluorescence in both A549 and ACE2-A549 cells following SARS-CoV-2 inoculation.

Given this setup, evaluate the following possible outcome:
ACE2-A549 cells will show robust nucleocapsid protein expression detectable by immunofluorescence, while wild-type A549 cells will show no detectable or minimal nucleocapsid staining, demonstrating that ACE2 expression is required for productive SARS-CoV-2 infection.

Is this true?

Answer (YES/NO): YES